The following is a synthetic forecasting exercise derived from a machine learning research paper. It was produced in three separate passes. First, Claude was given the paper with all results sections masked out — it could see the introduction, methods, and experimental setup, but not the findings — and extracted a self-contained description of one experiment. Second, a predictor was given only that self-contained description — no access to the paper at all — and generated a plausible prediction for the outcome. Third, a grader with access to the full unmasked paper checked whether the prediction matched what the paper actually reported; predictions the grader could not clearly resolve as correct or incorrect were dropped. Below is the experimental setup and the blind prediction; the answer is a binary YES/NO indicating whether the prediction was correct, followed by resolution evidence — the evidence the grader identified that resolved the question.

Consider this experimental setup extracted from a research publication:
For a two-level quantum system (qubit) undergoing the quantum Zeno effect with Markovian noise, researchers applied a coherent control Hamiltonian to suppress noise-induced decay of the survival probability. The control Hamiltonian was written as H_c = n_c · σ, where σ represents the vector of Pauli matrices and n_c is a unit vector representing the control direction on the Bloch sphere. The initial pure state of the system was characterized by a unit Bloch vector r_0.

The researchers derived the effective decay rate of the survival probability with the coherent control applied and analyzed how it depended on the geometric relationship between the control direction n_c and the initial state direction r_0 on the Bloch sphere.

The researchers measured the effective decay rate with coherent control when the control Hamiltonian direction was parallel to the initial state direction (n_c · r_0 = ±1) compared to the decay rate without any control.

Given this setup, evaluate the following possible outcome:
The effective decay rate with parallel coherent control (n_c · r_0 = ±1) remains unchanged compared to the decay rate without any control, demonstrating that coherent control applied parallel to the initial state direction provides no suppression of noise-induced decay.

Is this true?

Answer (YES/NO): YES